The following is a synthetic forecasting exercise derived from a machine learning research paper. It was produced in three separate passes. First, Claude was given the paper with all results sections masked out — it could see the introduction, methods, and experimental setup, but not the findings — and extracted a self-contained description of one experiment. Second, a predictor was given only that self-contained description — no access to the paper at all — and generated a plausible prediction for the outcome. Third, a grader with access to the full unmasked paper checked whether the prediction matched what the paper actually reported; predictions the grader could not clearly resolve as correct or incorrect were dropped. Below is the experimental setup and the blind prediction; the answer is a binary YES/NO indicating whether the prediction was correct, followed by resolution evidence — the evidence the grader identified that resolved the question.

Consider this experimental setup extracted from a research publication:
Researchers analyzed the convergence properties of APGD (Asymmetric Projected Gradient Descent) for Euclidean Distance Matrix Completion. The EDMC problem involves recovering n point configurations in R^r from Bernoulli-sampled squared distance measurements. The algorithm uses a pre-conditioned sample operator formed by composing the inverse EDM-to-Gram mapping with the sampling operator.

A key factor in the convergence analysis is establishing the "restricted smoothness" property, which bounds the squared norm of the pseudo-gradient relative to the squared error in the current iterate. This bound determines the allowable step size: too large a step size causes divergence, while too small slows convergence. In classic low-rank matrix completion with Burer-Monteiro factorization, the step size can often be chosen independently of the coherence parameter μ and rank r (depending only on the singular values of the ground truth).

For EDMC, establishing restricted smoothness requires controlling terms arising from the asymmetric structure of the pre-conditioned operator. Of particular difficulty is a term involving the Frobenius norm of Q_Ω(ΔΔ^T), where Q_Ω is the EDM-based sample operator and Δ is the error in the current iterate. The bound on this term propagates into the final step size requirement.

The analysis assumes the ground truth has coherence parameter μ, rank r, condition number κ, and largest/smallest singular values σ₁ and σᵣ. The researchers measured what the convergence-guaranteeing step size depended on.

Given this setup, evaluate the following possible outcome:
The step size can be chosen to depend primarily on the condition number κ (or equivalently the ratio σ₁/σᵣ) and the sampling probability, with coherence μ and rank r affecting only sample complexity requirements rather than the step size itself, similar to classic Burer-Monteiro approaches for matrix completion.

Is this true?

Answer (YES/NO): NO